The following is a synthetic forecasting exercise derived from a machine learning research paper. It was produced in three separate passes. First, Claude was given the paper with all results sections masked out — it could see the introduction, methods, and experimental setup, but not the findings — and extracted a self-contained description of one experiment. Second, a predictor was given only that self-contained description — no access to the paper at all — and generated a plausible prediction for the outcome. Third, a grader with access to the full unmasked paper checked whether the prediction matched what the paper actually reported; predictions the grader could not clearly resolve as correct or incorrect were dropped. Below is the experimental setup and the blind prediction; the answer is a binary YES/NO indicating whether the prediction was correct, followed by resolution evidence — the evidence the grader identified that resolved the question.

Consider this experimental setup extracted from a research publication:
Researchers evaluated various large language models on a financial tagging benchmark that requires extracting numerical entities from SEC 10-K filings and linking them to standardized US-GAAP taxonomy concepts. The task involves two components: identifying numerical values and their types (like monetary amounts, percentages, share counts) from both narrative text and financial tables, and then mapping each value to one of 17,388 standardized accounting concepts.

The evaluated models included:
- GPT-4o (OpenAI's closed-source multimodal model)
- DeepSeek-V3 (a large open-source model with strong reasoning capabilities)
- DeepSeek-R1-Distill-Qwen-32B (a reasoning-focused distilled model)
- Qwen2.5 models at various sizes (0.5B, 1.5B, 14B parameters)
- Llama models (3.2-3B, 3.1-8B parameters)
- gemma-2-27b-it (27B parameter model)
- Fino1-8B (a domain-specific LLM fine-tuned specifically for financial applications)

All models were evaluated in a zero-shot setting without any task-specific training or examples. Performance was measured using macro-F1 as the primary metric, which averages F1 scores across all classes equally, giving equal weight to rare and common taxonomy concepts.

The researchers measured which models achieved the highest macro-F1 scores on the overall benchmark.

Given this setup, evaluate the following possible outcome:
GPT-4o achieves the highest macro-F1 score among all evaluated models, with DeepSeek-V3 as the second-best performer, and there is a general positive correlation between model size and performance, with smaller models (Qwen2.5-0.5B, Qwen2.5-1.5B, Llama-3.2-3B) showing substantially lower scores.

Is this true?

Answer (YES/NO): NO